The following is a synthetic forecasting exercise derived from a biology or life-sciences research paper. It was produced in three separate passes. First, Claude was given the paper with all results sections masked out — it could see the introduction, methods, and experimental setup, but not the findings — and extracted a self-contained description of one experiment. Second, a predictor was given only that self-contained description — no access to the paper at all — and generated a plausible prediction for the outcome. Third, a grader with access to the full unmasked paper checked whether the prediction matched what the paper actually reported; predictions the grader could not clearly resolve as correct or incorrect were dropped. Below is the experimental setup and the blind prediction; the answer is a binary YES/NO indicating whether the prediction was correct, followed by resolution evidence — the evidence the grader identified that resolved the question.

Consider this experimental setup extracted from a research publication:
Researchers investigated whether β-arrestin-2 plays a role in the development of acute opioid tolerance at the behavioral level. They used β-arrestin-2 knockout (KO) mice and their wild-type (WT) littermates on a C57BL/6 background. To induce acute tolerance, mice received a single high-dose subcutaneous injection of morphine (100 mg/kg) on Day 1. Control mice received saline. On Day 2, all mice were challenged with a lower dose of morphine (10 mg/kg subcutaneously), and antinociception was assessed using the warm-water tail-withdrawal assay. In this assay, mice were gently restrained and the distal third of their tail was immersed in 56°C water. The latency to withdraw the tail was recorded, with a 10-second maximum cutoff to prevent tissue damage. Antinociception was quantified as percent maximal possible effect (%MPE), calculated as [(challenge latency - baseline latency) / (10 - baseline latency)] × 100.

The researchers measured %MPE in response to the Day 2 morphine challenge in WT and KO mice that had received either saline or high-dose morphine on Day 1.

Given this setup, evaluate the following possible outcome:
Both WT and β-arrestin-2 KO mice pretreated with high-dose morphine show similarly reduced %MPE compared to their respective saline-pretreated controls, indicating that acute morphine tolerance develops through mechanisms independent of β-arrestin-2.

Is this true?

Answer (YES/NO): NO